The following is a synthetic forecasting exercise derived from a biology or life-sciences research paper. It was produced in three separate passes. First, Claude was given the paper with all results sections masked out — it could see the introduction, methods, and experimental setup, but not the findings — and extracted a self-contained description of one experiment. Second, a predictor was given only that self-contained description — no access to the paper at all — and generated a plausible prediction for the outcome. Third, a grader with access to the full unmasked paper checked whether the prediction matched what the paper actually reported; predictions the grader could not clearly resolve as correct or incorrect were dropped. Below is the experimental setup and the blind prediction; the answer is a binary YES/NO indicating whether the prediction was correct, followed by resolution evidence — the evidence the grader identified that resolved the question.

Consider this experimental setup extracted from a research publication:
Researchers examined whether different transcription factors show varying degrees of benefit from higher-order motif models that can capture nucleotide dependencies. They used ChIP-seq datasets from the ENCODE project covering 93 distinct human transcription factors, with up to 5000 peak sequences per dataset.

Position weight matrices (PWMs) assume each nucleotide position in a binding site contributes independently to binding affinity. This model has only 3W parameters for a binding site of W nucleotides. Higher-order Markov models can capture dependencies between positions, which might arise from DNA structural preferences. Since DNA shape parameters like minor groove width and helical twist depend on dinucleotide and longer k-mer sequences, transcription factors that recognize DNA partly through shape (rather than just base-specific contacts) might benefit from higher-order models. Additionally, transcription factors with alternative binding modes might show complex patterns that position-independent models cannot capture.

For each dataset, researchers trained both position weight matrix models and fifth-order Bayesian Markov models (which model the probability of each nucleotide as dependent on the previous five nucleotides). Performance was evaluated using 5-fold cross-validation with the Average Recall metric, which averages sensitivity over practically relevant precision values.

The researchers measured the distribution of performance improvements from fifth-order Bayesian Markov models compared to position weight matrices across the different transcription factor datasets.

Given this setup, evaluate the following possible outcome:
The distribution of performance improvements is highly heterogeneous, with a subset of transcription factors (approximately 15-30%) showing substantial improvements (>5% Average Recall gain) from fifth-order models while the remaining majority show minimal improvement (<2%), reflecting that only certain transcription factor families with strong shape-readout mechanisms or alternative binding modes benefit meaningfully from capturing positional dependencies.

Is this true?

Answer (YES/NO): NO